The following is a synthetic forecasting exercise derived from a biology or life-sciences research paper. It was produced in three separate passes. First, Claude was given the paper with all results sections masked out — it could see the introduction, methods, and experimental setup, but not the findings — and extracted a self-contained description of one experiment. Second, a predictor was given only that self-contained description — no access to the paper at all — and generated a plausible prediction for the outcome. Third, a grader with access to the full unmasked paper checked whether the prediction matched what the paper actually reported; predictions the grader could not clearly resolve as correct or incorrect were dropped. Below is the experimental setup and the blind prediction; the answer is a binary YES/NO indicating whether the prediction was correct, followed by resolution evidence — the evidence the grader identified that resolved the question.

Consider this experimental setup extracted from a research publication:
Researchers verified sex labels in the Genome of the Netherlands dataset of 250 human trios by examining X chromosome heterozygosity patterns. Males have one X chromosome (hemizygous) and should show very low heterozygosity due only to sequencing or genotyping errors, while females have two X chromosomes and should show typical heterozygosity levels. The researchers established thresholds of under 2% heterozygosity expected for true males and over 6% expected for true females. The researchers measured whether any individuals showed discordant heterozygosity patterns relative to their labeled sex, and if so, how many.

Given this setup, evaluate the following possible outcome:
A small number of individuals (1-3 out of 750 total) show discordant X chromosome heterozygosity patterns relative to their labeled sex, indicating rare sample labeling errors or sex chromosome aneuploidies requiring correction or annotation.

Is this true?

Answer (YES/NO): NO